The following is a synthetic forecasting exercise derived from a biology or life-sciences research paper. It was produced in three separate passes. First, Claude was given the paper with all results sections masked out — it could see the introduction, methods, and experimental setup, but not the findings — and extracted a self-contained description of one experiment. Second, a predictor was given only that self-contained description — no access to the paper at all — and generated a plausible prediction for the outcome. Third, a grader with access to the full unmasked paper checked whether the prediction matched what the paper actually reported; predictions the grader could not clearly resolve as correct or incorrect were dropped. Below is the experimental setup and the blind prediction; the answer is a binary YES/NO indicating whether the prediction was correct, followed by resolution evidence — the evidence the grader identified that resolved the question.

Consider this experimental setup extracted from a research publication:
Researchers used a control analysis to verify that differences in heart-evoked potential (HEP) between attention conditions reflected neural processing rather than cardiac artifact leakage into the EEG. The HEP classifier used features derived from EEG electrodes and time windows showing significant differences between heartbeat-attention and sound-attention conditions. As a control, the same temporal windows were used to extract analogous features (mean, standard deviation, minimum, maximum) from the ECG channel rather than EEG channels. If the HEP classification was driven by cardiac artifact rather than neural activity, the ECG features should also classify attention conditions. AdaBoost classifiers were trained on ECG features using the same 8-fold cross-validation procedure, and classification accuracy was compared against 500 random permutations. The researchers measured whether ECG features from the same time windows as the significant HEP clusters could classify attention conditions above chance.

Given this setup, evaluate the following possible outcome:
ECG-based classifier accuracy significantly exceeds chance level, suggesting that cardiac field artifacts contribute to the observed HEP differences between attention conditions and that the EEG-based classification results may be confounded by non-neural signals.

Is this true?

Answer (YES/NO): NO